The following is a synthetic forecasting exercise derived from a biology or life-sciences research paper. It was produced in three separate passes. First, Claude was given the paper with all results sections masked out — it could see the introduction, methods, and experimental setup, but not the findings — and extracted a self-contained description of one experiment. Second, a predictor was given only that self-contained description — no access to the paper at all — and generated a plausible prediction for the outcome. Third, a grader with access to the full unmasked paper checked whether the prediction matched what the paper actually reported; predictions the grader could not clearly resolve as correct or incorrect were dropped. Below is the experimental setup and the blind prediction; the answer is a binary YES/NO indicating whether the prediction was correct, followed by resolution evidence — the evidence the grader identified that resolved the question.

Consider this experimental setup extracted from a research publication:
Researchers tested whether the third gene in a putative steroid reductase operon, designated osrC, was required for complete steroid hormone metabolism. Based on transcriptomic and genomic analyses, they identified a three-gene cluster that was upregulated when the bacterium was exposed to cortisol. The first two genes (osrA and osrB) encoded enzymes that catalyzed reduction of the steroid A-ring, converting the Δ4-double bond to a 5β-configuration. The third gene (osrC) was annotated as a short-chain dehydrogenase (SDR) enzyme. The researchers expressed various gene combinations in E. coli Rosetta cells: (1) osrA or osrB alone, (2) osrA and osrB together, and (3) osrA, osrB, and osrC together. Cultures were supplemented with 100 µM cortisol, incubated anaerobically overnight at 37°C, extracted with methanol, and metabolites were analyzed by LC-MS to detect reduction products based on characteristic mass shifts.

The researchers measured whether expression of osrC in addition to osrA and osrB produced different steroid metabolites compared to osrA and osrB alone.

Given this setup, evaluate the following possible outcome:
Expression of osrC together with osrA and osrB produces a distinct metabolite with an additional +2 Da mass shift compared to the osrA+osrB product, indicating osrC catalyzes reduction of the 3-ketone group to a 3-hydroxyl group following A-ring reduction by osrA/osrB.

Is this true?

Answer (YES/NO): YES